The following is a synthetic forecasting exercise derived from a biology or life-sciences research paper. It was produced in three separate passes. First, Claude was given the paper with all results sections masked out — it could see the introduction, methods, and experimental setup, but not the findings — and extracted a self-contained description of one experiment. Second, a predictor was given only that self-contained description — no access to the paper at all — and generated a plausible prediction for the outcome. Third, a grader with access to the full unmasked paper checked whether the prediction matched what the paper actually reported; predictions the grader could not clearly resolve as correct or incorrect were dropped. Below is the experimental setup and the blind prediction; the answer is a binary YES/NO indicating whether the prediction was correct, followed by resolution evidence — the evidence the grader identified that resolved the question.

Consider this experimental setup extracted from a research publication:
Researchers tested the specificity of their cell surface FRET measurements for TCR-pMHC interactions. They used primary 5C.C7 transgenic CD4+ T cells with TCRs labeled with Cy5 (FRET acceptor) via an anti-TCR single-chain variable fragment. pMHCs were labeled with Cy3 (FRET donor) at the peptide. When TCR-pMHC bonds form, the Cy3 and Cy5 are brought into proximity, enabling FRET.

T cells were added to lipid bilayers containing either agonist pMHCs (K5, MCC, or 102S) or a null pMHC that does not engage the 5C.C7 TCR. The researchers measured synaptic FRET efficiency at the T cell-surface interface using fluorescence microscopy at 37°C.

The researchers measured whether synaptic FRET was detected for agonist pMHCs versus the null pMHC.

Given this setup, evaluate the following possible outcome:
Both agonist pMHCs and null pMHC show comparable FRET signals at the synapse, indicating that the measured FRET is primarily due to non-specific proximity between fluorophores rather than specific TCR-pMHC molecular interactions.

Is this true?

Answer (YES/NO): NO